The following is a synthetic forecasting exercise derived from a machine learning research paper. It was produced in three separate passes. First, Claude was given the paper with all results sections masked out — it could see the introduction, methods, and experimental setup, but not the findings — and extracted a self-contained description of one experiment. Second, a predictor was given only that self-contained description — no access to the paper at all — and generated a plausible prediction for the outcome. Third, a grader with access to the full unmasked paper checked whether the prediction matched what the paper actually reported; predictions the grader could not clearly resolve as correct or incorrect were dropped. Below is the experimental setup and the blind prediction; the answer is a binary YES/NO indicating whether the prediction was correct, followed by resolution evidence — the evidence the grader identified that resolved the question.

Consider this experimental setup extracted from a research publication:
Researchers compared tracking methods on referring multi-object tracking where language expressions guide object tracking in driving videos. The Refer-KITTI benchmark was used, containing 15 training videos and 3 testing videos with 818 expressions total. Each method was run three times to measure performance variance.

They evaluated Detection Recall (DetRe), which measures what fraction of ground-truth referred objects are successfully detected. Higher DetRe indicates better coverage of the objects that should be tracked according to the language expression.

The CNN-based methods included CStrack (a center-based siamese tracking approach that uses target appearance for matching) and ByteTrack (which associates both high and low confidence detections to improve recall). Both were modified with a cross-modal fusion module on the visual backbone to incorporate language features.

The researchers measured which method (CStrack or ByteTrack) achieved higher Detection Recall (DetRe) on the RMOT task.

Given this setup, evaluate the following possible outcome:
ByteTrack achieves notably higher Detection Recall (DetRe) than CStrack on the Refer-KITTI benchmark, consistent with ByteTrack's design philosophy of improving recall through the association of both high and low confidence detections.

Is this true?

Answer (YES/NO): NO